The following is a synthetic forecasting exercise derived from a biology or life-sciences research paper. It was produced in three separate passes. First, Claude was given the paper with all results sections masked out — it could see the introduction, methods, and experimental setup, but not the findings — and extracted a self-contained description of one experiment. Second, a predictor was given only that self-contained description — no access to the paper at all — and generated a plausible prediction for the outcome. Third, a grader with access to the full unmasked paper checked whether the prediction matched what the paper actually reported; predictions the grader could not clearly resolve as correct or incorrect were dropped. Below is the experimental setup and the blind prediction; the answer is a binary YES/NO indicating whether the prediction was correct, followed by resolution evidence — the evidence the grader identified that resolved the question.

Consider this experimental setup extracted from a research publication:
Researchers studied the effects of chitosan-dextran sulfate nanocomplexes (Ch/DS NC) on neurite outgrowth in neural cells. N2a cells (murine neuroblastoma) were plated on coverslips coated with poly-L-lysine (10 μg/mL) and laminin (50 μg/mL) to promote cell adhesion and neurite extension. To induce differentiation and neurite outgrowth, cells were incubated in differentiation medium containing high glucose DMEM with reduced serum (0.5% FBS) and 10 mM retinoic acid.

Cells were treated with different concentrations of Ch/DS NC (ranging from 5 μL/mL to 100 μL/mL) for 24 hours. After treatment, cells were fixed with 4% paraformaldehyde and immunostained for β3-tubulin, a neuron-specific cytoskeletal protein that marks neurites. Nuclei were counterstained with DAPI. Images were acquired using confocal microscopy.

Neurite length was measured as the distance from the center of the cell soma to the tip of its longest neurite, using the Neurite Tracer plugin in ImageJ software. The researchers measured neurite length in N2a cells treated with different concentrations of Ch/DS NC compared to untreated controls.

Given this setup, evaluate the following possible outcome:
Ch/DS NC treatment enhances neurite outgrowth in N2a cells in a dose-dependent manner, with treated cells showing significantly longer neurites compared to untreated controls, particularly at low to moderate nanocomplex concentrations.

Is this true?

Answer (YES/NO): NO